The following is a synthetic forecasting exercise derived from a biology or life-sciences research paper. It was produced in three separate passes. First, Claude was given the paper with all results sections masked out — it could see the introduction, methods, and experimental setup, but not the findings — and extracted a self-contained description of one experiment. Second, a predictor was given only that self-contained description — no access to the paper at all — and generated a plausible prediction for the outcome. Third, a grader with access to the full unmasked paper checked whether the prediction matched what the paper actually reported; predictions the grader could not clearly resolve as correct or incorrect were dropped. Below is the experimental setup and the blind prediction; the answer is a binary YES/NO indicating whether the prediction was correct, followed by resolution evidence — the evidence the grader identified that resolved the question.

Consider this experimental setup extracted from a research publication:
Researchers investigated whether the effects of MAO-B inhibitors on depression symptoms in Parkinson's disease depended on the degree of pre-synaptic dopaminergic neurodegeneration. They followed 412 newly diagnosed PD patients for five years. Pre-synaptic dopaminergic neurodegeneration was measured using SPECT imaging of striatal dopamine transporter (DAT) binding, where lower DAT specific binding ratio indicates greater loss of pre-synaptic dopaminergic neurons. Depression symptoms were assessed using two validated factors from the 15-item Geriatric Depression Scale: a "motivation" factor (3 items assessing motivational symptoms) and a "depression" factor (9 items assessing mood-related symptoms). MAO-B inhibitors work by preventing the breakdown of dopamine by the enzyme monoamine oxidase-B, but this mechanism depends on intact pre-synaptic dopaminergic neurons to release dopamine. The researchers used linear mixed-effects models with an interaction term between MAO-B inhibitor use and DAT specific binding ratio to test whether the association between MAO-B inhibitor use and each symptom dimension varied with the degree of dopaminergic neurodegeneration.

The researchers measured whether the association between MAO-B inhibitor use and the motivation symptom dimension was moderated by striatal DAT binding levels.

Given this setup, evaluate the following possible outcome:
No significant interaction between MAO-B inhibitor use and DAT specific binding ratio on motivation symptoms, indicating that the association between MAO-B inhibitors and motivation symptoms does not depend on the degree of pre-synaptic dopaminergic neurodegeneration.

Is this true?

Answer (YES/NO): NO